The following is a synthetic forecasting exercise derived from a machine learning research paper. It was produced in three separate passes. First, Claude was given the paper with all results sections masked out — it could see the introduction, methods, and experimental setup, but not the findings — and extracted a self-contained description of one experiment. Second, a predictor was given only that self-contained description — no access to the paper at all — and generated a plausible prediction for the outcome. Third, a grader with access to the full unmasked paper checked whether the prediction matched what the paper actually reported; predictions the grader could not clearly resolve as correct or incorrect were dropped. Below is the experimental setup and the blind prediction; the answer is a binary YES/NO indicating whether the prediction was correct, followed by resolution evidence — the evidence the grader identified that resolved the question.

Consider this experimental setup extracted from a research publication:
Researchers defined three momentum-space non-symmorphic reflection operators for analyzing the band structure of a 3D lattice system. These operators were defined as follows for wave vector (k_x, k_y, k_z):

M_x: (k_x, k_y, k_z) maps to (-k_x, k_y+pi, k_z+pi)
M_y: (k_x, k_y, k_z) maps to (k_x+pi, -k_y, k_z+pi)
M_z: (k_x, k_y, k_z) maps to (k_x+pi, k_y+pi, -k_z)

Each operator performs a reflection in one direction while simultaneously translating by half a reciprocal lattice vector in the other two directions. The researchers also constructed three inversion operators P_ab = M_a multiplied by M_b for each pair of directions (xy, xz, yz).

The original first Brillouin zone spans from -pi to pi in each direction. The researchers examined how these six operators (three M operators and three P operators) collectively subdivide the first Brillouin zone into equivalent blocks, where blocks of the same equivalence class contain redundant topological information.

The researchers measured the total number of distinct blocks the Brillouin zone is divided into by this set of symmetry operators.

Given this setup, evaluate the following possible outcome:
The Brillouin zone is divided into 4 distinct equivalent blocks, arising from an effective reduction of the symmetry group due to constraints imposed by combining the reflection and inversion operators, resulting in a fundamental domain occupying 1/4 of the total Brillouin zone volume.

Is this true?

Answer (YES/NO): NO